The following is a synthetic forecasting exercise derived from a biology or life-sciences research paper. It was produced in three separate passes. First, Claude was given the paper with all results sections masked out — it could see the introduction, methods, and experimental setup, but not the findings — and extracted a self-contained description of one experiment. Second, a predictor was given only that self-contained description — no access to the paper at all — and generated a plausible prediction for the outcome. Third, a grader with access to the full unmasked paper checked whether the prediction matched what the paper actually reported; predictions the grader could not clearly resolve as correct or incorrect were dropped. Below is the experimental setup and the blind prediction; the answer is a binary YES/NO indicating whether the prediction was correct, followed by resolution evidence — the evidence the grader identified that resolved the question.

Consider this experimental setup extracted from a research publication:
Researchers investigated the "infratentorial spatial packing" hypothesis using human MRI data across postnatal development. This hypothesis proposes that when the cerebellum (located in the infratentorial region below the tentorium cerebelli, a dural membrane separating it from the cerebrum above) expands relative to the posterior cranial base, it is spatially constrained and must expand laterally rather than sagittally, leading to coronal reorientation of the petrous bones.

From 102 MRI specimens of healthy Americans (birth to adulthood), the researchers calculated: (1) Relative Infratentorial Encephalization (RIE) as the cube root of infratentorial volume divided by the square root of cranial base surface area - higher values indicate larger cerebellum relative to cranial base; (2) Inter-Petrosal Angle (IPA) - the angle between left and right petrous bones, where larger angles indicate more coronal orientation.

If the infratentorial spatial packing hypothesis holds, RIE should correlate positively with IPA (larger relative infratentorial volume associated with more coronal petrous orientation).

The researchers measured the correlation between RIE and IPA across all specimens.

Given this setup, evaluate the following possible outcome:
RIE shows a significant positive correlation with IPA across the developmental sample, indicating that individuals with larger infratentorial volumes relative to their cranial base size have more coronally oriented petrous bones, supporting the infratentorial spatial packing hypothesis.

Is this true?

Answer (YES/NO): YES